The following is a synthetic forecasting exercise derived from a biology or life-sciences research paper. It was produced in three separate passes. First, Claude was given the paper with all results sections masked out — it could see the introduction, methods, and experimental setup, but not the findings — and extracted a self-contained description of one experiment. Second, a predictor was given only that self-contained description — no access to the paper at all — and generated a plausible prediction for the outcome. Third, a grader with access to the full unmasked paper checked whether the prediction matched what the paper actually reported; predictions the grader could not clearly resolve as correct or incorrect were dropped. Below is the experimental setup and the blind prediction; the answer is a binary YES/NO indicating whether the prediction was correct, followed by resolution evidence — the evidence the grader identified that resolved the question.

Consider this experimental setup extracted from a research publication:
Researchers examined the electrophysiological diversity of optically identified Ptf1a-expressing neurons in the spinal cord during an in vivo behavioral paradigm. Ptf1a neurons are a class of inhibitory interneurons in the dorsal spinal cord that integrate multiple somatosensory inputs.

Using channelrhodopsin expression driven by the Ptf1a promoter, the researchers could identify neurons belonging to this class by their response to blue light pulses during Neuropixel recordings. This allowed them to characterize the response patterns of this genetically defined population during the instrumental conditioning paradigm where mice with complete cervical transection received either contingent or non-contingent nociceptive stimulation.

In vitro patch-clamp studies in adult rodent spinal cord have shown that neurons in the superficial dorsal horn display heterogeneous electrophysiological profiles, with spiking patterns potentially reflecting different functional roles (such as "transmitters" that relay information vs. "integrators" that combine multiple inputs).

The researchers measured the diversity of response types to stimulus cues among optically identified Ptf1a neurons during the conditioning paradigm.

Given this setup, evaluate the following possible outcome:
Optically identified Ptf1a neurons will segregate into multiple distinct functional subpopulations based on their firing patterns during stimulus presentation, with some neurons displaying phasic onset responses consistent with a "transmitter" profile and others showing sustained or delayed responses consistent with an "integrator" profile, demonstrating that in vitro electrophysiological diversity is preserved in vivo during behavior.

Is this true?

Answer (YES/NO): NO